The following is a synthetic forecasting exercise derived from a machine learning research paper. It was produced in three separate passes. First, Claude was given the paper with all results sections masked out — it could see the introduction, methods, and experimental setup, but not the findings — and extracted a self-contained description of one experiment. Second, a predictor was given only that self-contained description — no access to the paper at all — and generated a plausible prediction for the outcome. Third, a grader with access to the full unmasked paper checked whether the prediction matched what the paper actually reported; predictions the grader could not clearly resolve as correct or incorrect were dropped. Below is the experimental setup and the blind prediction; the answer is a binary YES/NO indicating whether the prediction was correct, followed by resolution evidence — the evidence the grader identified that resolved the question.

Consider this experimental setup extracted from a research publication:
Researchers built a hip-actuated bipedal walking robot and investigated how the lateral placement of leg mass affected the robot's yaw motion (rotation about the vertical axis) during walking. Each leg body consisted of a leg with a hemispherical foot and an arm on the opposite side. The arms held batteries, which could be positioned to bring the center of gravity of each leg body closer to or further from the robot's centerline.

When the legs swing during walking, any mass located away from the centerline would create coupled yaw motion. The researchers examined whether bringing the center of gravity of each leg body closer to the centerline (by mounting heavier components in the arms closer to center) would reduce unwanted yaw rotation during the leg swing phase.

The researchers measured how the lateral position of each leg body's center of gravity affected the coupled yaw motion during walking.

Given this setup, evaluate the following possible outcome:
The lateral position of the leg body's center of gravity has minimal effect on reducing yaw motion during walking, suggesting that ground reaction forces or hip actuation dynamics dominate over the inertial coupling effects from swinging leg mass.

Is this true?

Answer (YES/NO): NO